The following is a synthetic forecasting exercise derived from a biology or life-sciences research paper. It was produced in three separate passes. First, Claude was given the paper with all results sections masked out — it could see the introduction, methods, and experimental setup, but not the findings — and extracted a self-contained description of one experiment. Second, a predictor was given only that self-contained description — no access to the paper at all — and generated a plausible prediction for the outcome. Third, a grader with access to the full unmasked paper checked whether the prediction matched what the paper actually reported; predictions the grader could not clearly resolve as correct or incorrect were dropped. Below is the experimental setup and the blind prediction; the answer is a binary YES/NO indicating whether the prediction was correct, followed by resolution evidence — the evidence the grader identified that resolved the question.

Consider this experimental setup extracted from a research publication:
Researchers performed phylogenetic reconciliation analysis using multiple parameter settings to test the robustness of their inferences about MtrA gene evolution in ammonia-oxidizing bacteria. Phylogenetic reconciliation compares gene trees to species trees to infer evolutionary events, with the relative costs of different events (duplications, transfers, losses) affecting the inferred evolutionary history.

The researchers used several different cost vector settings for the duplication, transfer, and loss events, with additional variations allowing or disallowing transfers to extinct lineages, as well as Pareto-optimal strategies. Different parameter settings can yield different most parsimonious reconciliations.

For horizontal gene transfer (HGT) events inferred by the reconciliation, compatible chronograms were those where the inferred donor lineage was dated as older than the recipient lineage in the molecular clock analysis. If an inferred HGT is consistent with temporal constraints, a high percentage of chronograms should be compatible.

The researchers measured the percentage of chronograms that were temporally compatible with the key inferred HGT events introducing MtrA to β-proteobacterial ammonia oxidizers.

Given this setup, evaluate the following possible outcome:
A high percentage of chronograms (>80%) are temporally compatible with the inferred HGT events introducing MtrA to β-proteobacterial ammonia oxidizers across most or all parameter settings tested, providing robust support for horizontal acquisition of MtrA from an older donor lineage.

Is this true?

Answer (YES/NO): NO